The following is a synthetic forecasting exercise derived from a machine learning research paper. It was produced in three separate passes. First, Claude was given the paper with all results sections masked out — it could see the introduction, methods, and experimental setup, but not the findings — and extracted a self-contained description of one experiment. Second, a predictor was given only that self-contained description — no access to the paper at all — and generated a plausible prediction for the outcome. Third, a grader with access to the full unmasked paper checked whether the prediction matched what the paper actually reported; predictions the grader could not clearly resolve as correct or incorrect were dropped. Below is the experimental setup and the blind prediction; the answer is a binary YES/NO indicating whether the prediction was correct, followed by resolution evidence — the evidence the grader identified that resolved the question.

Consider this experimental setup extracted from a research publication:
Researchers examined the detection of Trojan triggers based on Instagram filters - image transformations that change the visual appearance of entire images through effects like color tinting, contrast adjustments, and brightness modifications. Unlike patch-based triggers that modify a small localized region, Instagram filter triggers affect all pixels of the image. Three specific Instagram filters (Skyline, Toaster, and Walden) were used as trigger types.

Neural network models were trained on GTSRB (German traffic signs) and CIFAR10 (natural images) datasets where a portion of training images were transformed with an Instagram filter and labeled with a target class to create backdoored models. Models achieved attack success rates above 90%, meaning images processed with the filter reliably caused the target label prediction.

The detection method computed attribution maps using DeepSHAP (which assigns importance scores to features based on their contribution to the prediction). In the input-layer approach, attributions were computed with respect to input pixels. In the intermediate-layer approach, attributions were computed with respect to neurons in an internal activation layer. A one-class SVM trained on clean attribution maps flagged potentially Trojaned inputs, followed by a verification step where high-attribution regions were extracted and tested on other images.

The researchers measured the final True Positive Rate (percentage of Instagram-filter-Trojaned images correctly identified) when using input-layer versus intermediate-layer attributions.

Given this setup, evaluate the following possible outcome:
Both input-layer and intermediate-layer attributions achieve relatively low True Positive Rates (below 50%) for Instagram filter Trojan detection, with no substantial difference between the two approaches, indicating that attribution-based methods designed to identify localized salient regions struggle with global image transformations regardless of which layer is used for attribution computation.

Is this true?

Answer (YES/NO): NO